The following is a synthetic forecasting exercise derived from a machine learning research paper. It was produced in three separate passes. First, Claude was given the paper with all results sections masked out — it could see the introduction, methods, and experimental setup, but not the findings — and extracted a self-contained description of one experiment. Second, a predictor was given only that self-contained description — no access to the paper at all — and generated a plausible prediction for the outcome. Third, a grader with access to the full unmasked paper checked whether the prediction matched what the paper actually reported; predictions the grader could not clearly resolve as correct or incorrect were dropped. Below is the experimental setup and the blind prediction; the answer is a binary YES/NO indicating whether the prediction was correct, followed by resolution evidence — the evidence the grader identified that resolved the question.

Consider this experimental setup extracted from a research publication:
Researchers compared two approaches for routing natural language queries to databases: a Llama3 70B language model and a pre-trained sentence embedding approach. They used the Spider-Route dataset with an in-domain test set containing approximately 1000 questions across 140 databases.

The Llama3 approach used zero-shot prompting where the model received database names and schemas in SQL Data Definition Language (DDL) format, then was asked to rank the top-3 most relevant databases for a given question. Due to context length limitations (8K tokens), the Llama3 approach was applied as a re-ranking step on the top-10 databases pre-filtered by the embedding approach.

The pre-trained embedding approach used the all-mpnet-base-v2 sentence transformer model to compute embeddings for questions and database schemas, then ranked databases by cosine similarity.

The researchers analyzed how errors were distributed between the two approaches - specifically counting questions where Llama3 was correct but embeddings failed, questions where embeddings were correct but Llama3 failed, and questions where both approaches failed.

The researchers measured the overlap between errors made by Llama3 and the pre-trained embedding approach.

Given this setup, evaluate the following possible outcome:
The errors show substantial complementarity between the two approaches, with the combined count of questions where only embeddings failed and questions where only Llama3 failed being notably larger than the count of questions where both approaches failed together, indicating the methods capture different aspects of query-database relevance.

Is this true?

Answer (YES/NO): NO